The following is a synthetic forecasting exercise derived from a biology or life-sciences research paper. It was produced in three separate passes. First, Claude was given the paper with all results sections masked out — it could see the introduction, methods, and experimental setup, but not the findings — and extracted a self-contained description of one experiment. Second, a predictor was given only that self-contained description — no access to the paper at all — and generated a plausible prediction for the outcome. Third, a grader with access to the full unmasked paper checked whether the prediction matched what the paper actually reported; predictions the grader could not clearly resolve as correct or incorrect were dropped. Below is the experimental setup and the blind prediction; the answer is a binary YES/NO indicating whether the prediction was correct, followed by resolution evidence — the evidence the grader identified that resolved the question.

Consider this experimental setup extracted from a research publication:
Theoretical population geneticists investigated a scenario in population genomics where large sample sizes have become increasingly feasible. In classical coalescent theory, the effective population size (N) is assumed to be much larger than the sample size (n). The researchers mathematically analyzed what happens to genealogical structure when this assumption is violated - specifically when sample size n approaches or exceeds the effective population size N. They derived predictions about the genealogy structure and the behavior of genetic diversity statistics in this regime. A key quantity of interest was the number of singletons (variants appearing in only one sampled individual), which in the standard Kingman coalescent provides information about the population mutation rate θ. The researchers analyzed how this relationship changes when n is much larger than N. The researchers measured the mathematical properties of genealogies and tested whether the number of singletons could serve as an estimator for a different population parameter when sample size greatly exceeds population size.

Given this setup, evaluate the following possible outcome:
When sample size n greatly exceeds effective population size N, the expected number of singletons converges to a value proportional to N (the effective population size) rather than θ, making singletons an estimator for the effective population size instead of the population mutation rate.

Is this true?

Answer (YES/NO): NO